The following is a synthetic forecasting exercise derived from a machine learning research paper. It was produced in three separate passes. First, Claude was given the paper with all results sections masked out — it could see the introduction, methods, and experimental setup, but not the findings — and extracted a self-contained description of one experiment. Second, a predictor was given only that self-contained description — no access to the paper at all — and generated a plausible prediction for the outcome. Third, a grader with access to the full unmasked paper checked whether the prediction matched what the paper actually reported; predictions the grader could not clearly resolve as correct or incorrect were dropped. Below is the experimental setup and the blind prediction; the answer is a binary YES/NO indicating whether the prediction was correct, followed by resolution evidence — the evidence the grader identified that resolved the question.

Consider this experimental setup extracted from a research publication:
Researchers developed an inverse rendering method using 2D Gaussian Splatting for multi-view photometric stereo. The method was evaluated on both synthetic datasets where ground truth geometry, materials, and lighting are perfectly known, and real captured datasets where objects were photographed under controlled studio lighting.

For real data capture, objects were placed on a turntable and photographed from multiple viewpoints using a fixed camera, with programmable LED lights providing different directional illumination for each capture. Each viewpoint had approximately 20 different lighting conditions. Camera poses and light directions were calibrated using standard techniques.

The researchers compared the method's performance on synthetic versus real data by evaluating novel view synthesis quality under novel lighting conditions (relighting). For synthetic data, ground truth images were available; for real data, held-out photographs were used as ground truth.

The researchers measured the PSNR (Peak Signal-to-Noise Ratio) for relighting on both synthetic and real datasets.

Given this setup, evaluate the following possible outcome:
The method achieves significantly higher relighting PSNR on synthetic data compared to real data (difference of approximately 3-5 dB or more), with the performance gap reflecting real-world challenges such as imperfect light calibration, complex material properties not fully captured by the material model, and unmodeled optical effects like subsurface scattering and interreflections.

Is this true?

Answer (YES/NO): NO